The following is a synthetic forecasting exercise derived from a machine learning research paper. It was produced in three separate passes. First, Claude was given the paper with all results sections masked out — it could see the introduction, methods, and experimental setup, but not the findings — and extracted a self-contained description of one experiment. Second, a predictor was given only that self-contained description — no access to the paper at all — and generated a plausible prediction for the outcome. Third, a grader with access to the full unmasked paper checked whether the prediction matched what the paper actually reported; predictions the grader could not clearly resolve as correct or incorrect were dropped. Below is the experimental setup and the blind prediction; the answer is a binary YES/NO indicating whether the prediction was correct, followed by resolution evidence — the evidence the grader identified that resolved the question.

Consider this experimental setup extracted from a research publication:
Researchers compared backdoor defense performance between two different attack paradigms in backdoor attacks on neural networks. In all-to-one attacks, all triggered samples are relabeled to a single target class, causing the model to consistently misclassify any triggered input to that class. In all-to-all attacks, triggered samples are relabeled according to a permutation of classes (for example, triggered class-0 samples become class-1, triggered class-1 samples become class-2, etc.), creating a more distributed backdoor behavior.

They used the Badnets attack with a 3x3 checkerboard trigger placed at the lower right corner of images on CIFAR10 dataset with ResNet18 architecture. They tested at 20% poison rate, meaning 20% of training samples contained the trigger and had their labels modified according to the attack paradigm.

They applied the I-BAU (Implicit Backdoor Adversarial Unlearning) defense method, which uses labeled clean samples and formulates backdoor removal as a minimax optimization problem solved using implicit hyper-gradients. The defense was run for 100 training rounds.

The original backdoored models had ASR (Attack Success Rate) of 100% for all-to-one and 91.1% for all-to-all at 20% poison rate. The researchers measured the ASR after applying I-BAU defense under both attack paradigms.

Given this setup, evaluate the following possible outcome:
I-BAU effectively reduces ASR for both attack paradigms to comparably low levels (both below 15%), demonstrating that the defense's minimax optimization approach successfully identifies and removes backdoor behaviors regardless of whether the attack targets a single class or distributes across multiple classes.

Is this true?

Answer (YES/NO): YES